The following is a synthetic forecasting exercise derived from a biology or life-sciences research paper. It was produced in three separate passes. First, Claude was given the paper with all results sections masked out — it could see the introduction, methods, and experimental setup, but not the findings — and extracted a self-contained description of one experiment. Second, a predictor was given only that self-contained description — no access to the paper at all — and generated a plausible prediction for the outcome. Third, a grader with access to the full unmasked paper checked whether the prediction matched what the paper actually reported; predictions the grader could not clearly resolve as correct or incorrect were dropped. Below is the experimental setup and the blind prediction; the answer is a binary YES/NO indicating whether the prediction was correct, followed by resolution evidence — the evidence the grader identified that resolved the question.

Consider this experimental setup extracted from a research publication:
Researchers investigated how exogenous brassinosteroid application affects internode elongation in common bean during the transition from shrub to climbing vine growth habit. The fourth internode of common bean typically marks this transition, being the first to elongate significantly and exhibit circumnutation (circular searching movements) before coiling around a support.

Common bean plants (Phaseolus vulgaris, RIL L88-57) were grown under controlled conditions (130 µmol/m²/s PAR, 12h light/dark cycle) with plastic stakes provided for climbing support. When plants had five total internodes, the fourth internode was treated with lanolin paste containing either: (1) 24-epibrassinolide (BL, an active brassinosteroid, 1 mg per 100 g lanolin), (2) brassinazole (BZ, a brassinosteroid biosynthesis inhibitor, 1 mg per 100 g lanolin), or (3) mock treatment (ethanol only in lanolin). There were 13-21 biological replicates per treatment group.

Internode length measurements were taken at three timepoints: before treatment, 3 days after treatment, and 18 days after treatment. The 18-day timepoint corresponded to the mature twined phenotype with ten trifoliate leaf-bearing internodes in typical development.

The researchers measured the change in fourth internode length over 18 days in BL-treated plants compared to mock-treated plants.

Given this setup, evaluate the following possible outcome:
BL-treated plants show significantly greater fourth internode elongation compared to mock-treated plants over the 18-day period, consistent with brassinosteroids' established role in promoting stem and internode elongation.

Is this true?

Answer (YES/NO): YES